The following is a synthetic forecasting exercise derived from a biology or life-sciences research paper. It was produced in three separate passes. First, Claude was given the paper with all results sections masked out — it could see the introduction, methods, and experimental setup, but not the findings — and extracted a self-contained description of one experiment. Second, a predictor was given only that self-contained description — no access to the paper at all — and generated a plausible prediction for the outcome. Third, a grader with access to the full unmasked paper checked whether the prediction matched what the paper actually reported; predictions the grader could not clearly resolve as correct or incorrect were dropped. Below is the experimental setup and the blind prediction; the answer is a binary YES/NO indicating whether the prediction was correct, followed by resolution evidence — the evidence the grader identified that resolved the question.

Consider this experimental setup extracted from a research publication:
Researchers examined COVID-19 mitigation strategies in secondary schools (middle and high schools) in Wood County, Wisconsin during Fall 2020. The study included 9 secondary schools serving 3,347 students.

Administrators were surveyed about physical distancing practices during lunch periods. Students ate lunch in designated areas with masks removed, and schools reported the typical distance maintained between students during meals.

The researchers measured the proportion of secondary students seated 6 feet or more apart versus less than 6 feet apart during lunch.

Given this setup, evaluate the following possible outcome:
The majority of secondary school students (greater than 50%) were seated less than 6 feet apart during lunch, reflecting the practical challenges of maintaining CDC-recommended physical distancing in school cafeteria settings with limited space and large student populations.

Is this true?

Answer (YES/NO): NO